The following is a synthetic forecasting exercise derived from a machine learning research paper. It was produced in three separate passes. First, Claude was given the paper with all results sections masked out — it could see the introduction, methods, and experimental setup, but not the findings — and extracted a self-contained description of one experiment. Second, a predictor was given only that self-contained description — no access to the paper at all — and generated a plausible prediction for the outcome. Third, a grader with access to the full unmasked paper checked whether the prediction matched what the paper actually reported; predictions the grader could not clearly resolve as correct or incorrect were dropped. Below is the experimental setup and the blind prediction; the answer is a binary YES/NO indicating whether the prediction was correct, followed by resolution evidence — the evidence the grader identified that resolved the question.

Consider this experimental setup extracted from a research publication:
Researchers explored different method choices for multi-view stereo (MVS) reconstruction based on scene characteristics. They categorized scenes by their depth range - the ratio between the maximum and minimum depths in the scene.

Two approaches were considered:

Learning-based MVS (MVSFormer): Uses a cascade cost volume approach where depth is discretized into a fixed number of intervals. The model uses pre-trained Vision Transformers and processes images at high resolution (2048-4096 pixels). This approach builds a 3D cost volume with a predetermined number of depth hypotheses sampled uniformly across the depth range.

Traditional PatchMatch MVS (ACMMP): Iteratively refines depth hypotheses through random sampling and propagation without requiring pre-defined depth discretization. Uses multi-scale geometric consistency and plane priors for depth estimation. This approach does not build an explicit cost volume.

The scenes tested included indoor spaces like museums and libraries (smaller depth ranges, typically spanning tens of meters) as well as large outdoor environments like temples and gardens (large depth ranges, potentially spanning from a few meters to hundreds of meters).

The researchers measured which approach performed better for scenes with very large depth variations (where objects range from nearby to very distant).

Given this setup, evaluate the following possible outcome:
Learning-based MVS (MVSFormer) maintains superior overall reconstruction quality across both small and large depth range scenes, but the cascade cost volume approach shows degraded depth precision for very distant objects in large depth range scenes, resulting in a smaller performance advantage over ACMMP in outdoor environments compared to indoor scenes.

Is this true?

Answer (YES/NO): NO